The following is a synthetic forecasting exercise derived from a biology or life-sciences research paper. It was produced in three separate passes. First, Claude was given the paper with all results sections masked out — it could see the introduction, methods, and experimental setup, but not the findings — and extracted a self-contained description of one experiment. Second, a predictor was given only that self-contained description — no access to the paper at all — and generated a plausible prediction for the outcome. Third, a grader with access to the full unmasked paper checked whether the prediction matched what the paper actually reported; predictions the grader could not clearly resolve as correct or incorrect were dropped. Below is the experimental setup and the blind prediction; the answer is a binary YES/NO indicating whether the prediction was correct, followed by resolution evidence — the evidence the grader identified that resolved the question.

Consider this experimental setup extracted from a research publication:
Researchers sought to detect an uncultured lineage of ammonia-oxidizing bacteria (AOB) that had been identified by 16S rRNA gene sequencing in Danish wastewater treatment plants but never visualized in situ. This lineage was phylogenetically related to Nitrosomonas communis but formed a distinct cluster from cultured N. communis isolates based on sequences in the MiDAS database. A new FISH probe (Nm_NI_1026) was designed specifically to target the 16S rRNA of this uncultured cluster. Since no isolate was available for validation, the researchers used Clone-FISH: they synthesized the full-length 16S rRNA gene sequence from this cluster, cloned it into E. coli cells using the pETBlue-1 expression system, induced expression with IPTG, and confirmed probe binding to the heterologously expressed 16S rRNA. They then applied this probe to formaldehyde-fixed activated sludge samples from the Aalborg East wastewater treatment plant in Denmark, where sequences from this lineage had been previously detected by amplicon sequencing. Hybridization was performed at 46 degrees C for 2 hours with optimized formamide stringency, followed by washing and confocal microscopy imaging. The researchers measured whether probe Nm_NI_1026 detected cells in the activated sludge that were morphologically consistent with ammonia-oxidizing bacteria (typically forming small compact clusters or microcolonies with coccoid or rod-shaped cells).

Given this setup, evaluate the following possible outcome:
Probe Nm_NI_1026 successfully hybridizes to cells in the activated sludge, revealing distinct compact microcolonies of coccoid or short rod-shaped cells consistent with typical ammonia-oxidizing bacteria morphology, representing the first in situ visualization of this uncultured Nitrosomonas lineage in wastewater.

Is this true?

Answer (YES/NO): YES